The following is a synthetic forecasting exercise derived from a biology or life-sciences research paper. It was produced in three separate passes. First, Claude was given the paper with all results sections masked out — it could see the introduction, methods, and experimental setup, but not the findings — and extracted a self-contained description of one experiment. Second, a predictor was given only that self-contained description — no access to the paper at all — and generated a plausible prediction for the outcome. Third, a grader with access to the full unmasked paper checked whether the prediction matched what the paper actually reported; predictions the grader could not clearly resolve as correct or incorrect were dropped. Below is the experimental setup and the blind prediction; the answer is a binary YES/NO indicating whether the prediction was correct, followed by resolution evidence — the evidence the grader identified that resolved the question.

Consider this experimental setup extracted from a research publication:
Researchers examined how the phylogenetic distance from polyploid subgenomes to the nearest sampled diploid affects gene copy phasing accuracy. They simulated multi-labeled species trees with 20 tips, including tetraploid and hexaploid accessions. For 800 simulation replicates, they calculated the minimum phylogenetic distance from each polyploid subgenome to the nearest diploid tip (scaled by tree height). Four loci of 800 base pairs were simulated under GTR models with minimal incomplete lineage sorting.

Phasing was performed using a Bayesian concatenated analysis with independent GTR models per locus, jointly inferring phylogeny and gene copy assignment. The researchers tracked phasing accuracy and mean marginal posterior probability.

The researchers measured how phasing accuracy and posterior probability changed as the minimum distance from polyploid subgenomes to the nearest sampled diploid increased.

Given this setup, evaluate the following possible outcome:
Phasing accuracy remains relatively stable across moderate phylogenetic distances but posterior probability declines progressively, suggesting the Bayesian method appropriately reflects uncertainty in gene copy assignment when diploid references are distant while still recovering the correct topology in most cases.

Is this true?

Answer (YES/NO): NO